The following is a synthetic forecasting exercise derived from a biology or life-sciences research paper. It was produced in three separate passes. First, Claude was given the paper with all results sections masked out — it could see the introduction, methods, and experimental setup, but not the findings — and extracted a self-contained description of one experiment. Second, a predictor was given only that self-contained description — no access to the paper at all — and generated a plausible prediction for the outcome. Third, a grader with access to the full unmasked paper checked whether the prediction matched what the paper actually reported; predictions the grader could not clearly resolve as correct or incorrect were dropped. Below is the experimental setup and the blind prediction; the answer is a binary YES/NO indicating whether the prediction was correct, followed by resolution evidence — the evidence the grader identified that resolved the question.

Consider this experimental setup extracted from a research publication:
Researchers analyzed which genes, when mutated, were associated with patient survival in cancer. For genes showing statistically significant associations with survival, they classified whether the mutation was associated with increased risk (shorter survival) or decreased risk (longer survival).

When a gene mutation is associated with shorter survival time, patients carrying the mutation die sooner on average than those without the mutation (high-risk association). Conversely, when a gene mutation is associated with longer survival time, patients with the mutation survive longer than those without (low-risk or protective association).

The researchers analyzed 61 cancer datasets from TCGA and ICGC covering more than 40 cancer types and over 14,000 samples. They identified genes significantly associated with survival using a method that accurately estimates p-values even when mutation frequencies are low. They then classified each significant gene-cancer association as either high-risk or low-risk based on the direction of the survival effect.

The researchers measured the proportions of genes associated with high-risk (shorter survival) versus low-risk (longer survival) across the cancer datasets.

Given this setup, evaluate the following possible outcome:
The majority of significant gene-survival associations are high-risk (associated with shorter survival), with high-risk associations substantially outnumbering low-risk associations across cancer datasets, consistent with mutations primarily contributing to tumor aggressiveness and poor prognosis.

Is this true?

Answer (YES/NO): YES